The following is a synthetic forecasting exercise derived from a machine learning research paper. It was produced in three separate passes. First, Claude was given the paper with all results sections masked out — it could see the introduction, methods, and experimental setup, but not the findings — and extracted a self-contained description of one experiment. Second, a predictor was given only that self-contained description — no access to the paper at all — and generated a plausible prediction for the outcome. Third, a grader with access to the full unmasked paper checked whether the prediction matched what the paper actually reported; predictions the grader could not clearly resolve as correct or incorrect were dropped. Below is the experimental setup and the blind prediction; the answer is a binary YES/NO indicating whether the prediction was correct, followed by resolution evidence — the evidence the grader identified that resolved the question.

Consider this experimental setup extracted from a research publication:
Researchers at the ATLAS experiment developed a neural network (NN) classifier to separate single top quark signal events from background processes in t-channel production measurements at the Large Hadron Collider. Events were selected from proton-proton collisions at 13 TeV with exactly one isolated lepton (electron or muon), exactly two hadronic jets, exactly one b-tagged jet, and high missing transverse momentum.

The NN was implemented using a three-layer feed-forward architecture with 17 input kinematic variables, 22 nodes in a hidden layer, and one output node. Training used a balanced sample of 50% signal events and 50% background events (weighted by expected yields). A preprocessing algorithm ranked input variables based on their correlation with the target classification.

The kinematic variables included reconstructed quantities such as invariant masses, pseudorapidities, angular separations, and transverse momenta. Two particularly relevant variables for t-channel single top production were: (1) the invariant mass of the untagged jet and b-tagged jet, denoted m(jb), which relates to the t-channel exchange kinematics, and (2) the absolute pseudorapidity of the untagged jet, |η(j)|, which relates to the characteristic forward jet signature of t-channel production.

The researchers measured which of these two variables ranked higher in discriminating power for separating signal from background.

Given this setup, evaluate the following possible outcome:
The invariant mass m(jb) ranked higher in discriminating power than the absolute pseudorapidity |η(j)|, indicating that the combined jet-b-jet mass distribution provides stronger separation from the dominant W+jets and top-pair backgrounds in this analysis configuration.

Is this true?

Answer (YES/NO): YES